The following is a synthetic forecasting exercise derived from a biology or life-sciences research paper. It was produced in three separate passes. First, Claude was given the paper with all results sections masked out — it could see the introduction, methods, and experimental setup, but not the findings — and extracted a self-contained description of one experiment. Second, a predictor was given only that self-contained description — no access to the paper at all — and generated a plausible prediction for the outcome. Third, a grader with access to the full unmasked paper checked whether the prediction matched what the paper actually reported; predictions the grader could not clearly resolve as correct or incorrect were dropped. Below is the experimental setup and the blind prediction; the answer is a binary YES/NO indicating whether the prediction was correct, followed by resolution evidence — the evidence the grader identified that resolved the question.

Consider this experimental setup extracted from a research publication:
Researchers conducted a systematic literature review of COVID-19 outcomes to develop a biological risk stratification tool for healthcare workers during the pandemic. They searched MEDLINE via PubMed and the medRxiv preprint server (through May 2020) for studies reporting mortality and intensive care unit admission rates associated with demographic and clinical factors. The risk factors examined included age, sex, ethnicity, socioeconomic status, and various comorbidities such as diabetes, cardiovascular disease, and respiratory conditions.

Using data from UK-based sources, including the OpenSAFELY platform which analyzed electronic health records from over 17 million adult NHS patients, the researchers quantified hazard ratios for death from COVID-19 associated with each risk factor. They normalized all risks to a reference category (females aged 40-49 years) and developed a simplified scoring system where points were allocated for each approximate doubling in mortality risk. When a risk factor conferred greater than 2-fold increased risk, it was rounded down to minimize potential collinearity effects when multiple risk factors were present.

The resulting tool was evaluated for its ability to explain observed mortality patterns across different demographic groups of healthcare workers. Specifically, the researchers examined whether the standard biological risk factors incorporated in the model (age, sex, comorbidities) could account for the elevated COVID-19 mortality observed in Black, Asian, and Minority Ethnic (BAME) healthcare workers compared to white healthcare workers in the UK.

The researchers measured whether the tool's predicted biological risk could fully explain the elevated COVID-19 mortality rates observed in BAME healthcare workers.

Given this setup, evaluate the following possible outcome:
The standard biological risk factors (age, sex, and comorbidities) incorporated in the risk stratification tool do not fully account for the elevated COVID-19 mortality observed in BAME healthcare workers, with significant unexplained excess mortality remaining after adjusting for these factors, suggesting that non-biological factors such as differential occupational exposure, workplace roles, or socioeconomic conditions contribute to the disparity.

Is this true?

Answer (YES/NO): YES